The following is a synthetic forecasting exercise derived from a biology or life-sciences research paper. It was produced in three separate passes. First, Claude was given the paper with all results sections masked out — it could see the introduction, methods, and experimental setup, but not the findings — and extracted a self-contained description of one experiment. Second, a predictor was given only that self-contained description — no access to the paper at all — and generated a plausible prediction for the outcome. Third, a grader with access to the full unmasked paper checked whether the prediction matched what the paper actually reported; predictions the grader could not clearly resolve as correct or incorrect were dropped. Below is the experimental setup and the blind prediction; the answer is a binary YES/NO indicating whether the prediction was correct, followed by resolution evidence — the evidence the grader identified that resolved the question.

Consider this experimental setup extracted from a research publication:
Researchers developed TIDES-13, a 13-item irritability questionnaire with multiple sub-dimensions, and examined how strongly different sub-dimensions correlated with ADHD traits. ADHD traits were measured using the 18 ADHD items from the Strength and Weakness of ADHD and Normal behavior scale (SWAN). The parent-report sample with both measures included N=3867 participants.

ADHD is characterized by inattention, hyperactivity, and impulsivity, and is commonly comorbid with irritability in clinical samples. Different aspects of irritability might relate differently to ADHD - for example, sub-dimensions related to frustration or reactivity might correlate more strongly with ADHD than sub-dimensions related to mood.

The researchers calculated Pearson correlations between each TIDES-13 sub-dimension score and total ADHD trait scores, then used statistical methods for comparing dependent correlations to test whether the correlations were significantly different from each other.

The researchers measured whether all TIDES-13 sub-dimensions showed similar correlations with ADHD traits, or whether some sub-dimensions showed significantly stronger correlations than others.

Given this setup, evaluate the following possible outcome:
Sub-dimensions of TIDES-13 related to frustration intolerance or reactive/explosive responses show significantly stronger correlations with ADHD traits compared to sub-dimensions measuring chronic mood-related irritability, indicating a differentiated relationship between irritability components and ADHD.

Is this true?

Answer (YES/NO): NO